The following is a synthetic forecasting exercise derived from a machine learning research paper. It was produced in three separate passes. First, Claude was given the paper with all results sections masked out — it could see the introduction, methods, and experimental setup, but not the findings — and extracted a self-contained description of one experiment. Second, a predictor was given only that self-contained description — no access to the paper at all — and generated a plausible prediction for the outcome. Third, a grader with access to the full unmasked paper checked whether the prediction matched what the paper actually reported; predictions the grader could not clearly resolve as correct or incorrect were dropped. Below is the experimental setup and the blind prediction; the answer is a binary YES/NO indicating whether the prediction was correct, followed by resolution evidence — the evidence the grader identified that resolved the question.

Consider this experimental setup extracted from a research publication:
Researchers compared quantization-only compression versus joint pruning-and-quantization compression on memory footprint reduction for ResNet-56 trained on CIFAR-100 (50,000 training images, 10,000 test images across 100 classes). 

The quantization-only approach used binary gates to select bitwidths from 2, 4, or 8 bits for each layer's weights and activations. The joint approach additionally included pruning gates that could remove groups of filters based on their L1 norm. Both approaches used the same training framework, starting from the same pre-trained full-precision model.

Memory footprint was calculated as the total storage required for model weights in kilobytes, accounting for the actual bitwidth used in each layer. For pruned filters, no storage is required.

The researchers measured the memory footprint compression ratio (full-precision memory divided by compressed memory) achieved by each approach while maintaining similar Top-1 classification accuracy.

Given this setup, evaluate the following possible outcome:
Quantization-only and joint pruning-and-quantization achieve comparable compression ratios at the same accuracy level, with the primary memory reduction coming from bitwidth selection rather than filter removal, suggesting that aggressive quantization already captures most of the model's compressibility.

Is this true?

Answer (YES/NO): YES